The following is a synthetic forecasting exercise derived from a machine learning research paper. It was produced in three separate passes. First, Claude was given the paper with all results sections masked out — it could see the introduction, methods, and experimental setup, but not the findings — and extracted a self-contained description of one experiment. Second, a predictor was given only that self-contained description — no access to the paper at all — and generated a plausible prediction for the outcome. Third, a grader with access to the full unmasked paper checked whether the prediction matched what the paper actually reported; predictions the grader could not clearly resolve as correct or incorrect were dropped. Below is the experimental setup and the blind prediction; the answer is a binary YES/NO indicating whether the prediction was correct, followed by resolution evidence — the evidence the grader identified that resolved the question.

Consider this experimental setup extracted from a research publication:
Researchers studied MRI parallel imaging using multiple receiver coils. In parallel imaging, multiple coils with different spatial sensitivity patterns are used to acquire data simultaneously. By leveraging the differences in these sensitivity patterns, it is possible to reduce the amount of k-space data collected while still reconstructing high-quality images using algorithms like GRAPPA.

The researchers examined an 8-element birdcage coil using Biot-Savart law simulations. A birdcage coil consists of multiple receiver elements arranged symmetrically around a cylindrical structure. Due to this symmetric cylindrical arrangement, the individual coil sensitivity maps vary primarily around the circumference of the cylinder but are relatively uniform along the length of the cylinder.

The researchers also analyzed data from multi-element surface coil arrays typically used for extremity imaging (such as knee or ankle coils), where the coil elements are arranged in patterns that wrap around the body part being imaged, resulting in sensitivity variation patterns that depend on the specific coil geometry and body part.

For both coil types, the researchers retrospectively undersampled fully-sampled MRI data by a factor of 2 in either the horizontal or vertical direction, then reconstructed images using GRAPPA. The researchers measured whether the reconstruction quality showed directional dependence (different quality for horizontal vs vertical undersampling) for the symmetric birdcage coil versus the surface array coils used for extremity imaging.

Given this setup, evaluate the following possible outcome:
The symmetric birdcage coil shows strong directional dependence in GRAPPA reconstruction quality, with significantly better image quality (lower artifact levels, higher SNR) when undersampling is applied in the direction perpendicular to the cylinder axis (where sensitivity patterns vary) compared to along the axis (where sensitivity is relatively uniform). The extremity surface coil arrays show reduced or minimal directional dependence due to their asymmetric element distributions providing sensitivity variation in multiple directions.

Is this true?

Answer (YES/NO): YES